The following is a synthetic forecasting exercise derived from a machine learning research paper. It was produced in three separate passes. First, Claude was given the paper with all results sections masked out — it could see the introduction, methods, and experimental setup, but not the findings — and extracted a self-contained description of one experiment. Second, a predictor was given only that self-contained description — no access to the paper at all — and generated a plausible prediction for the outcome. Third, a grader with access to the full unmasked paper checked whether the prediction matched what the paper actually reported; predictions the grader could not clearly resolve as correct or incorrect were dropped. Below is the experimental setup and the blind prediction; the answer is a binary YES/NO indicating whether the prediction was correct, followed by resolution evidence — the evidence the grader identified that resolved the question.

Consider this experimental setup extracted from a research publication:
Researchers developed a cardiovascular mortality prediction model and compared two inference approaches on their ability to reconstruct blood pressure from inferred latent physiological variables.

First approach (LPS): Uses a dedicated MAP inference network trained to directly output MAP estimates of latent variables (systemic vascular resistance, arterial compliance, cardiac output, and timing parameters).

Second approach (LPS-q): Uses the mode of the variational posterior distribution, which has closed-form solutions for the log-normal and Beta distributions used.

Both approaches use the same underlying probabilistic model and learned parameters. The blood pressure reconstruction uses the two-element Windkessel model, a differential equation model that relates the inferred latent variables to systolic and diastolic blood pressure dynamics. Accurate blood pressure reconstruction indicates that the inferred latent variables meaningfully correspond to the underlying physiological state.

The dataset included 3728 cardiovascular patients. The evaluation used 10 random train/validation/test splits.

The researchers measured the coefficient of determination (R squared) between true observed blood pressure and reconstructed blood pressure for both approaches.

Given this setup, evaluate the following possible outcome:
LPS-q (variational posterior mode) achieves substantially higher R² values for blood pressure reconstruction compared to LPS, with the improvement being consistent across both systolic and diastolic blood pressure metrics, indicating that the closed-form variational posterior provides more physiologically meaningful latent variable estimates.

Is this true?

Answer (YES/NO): NO